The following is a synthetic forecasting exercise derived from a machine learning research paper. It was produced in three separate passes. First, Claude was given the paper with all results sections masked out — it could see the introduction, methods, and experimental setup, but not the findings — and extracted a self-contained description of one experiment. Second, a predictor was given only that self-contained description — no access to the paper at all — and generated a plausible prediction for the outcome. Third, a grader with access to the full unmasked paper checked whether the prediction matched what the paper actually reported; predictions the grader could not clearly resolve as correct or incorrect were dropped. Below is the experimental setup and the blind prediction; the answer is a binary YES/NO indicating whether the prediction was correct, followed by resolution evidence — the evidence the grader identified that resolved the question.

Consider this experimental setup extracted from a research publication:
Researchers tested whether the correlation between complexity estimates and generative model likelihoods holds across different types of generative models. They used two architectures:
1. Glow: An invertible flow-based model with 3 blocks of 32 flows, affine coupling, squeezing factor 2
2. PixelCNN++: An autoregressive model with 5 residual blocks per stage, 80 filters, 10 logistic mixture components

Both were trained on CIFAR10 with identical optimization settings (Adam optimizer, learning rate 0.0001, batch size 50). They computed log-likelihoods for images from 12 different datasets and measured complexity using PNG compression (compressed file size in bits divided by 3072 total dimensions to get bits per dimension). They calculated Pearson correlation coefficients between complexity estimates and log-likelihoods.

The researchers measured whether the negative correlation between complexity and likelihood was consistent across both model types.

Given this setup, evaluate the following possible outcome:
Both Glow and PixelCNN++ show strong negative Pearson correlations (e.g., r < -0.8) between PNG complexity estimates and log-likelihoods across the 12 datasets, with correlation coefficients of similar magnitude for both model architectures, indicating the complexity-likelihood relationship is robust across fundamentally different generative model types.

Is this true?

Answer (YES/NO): YES